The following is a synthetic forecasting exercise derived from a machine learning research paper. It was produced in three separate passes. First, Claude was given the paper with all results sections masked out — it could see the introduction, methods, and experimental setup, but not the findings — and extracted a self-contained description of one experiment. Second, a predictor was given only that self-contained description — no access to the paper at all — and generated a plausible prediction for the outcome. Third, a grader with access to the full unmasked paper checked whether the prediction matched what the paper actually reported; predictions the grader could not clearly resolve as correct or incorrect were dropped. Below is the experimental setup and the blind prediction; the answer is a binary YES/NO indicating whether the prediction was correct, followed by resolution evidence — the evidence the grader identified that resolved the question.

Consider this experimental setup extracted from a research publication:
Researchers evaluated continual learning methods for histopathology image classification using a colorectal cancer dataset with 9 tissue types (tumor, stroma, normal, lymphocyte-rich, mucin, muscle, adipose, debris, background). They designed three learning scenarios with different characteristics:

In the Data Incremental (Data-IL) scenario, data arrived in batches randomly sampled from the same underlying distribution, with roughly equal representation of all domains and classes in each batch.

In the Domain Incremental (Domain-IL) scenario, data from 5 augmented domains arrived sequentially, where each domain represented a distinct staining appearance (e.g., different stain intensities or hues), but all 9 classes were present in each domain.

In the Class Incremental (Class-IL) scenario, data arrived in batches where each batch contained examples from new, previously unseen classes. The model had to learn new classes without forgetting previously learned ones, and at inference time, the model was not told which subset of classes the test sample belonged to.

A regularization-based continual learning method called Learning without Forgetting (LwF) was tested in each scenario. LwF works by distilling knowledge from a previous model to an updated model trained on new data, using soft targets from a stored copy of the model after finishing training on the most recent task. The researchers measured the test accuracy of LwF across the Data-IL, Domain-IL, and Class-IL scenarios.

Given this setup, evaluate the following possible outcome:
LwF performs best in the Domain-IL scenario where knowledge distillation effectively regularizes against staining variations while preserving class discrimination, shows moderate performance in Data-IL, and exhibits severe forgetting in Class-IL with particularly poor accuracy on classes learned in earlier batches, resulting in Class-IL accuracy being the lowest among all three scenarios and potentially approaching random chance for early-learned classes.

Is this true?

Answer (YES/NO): NO